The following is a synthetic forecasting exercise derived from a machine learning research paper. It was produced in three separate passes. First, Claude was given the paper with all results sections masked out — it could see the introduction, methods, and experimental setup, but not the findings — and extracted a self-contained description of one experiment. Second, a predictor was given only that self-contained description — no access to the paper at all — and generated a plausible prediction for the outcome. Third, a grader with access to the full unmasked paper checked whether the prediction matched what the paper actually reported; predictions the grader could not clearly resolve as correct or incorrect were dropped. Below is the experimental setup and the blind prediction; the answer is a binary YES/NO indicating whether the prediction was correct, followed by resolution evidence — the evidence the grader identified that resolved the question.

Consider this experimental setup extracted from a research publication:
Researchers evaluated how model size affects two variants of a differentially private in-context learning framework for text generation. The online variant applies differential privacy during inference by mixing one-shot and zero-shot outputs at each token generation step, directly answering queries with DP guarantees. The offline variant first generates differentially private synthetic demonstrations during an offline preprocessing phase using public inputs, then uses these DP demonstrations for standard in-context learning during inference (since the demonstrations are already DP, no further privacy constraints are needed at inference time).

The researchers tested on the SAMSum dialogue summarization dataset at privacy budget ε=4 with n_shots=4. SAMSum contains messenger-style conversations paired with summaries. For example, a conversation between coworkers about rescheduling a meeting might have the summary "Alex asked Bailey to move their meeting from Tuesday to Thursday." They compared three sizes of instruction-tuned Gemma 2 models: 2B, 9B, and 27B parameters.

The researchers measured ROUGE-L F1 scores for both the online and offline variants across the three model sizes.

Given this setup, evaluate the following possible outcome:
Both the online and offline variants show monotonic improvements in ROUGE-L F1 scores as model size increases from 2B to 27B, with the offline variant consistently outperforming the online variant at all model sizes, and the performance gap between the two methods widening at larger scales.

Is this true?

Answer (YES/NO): NO